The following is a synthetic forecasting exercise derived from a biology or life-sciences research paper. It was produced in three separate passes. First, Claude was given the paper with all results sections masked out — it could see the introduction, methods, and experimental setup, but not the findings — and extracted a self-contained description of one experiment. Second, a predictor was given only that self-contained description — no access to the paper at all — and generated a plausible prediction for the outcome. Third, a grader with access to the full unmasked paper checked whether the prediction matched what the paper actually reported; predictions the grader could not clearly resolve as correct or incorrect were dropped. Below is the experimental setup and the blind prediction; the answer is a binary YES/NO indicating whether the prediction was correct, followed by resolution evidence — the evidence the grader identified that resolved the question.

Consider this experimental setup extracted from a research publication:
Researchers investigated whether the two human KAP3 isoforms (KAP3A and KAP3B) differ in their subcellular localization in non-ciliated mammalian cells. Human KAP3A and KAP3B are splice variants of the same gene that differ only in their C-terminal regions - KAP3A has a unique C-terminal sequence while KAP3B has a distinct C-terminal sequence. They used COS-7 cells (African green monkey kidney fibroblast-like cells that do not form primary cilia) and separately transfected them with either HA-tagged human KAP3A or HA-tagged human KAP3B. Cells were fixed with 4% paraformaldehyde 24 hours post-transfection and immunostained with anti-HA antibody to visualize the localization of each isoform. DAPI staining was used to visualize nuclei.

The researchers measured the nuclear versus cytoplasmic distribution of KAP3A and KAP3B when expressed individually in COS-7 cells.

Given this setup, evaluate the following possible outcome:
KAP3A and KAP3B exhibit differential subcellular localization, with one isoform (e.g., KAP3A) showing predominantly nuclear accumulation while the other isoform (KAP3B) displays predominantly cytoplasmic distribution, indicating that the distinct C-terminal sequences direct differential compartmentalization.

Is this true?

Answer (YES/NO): NO